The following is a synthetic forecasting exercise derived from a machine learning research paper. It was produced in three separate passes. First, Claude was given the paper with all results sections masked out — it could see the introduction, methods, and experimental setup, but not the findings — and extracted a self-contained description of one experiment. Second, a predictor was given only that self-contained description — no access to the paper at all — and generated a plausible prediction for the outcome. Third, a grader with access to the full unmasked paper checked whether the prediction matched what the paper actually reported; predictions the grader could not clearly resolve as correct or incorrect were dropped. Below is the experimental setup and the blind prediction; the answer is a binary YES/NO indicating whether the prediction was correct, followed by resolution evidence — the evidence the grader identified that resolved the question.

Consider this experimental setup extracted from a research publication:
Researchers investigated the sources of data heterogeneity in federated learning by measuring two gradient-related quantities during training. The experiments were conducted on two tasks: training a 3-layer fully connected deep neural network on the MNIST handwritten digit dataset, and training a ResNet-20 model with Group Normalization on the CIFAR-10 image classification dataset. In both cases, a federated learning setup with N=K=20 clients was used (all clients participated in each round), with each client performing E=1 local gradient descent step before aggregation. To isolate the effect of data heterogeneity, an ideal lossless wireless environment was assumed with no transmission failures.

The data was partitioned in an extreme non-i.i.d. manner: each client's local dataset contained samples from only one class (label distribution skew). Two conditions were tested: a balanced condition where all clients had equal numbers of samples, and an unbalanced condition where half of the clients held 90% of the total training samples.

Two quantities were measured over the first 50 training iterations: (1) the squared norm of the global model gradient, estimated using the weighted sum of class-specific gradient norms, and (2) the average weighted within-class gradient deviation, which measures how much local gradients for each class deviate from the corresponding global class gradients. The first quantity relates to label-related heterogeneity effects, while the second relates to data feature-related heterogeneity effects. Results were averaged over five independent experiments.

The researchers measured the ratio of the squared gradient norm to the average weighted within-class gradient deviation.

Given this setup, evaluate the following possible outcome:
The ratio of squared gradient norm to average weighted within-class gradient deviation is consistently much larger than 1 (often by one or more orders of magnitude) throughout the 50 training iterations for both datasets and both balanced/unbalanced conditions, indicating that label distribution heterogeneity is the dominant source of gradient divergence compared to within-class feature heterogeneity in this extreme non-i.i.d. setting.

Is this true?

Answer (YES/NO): YES